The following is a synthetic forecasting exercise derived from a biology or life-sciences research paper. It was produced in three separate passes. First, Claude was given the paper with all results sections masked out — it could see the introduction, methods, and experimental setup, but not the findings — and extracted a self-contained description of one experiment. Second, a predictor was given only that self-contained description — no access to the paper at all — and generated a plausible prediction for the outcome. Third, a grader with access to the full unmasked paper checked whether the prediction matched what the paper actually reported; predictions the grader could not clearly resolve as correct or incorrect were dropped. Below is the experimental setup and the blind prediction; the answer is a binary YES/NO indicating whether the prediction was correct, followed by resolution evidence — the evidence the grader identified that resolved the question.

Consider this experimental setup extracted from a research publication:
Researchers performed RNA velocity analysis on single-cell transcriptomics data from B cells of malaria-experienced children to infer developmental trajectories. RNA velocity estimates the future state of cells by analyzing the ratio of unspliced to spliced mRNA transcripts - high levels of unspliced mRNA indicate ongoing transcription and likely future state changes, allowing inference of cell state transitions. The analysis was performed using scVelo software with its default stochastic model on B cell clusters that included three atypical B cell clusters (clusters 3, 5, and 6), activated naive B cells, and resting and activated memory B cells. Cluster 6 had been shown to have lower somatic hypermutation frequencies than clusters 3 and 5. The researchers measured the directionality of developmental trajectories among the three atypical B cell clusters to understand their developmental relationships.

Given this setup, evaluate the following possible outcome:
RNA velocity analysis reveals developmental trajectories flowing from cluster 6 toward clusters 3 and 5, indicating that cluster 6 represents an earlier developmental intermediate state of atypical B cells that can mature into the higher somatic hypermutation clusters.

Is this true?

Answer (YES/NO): NO